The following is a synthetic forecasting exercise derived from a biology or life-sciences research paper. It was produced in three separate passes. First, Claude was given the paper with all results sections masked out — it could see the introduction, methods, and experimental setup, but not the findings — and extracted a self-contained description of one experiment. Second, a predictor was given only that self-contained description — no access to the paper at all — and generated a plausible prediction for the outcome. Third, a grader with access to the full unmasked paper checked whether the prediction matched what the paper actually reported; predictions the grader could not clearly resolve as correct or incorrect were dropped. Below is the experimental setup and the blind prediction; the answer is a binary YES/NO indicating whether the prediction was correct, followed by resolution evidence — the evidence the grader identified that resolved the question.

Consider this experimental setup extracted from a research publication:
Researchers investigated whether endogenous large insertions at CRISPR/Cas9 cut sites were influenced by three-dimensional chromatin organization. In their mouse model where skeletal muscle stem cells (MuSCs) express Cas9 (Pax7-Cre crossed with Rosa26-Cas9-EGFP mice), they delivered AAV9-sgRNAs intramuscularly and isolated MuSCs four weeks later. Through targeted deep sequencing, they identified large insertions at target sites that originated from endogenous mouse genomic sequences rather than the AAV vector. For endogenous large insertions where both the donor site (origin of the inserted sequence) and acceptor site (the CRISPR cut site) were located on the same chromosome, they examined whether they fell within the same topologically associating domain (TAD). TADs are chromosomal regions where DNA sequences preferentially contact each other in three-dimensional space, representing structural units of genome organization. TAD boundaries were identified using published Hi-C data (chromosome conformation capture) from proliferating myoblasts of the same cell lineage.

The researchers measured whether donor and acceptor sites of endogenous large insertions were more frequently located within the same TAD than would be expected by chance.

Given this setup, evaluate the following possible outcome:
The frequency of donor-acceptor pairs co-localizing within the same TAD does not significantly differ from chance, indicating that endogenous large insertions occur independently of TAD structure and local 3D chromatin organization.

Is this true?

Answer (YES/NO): NO